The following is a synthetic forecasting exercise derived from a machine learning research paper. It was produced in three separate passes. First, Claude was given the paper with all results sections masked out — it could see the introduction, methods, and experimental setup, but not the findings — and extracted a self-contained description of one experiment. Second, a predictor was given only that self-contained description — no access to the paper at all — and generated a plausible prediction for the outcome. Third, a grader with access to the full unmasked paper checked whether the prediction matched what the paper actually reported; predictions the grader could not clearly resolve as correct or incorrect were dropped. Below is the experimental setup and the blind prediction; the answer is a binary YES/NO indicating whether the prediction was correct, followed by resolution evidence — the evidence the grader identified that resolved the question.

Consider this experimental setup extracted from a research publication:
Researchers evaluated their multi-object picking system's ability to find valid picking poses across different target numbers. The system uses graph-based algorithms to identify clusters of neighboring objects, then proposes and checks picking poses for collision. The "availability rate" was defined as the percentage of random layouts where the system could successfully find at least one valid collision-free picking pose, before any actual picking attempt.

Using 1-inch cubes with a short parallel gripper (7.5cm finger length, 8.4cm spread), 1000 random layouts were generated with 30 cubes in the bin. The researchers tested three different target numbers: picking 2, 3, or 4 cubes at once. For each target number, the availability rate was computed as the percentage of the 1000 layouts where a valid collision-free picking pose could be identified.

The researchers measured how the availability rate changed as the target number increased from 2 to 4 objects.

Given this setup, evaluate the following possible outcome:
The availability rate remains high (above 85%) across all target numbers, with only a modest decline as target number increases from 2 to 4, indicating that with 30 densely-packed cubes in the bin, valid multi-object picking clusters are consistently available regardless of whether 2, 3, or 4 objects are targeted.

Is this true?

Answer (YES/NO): NO